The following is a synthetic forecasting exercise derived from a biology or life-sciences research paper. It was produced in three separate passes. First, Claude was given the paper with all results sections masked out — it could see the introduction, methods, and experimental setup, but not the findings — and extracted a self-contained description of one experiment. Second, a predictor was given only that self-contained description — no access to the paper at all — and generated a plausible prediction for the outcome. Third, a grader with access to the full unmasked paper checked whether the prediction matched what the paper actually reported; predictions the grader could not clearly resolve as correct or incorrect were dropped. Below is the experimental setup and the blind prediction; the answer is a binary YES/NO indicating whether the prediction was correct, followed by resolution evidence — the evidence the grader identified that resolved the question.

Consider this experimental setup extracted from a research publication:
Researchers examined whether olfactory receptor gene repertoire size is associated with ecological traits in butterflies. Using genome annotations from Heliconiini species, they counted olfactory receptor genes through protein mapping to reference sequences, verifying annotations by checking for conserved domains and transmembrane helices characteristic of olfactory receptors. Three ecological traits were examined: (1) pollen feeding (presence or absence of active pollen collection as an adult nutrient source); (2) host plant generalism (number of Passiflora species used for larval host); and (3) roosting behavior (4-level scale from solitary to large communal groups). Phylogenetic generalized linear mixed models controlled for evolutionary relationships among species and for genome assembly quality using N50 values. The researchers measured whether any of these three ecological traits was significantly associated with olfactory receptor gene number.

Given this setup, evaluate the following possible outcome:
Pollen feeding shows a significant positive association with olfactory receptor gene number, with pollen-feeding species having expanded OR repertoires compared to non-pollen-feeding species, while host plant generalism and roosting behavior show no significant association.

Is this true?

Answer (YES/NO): NO